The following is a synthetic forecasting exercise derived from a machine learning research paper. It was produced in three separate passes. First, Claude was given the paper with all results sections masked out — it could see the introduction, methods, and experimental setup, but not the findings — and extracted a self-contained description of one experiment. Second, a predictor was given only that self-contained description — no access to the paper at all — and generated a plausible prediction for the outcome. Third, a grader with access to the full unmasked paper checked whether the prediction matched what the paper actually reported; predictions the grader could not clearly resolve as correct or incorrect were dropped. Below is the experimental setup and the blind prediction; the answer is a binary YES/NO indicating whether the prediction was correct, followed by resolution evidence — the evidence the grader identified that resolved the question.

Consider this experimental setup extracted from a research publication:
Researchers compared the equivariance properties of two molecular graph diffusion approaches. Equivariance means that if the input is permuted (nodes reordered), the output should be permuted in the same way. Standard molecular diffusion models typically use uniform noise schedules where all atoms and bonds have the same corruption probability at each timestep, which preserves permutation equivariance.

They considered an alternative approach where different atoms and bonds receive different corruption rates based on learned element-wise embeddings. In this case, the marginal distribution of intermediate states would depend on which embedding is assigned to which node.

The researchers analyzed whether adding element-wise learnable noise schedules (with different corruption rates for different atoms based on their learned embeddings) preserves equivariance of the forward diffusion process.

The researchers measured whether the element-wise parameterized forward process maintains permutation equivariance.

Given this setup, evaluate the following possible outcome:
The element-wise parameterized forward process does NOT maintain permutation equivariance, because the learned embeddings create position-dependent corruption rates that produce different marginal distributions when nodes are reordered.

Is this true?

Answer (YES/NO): YES